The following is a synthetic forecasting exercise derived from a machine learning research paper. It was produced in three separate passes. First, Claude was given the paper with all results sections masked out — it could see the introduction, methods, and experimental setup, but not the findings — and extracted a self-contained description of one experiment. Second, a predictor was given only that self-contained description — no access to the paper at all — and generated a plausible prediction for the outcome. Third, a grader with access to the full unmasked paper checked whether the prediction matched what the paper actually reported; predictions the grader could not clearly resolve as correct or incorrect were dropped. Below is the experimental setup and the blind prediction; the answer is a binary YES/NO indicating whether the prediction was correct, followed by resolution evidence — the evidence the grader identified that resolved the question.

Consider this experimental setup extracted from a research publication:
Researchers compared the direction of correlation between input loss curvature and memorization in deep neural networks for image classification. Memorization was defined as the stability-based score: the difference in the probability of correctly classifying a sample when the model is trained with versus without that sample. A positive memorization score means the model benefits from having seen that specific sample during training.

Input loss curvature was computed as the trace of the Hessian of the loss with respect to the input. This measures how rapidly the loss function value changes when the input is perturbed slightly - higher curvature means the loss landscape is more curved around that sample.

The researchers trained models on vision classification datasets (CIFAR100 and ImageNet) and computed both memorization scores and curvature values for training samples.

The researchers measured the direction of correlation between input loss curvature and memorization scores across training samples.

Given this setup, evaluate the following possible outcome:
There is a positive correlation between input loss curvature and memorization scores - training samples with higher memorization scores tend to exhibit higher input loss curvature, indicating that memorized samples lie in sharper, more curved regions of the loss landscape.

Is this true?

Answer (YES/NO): YES